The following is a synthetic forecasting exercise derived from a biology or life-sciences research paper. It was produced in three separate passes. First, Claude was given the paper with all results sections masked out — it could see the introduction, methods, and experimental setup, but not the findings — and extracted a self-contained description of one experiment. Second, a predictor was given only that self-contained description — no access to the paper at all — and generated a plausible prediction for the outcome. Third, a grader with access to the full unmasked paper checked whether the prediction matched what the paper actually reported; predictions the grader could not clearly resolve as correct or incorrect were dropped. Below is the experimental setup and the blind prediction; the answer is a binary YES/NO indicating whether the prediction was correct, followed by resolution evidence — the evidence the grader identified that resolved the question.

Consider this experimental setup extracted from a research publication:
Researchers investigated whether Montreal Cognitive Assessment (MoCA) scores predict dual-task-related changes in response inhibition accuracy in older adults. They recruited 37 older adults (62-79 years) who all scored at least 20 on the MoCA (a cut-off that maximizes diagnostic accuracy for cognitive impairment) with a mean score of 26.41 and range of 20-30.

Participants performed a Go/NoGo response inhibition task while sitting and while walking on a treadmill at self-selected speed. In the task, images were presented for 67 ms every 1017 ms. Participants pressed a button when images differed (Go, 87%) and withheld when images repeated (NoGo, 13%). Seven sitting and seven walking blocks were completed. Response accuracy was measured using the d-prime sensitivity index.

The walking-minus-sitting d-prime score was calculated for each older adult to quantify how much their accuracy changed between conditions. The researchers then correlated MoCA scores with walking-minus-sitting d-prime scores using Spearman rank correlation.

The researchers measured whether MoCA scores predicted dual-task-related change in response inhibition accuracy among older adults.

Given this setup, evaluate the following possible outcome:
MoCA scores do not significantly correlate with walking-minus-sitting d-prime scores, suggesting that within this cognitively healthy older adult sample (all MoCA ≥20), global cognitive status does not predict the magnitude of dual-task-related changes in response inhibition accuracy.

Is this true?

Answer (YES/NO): YES